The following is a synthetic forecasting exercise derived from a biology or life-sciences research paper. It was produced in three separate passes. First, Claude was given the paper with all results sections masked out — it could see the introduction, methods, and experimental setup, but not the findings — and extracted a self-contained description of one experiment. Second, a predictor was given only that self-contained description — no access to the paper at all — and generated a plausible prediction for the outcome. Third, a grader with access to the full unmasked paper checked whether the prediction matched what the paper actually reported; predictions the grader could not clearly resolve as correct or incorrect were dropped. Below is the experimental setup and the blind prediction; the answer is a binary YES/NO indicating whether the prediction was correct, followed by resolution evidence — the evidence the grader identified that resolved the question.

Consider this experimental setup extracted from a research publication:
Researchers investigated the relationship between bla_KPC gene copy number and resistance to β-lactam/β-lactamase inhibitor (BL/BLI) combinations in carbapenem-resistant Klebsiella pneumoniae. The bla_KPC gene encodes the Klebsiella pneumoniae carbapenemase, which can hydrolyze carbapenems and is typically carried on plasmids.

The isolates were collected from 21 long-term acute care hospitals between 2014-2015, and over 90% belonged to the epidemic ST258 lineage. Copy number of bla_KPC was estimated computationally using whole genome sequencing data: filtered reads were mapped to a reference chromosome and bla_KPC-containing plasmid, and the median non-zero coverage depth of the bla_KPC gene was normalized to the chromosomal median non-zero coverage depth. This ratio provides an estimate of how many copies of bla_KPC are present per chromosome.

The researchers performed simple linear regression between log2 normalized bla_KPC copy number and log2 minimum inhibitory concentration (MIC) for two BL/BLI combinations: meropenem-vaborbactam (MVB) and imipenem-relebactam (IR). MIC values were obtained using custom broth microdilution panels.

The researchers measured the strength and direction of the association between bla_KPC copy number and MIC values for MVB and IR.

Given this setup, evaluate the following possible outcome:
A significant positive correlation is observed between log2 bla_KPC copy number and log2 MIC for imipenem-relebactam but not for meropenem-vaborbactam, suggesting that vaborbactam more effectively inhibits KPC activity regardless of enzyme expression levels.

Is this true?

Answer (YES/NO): NO